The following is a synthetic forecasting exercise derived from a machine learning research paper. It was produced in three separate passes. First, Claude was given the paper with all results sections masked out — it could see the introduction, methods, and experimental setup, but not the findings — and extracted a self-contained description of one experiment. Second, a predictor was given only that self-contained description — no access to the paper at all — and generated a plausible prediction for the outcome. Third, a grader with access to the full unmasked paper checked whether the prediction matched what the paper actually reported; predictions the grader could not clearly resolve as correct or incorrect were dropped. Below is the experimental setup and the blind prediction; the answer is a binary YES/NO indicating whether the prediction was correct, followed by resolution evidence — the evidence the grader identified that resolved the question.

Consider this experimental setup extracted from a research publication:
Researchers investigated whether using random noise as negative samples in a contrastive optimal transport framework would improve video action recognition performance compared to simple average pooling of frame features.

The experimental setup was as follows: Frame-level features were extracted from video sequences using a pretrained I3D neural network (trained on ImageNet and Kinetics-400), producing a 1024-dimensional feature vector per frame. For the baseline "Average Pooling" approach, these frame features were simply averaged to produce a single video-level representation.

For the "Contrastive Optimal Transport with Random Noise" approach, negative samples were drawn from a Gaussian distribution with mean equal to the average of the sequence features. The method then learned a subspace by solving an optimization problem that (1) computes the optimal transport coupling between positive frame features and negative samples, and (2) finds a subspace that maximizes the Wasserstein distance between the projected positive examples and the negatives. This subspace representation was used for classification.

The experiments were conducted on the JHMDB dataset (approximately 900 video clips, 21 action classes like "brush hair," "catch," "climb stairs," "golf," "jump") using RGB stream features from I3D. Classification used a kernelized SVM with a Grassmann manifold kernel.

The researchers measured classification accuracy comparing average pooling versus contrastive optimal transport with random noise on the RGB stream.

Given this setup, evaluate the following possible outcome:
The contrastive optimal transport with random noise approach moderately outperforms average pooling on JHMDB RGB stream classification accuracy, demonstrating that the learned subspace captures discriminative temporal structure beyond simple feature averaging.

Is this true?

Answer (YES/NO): NO